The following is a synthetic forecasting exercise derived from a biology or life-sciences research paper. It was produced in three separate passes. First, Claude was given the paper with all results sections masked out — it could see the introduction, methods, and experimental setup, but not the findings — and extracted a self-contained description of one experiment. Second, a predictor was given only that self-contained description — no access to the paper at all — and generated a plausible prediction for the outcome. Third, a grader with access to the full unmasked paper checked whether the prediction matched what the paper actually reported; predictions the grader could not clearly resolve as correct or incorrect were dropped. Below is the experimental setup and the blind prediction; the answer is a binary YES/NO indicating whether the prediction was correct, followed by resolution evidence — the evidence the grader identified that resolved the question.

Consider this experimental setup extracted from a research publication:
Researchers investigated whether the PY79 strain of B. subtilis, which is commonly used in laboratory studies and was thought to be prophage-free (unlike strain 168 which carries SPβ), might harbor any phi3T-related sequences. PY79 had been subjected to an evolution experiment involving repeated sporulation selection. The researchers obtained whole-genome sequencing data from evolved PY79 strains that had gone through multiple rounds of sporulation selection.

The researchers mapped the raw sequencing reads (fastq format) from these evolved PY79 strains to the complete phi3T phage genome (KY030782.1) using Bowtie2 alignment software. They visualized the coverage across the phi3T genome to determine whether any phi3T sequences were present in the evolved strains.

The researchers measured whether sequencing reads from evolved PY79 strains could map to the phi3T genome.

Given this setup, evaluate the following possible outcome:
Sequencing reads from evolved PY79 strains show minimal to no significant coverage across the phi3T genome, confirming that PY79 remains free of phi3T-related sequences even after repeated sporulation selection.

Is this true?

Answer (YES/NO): YES